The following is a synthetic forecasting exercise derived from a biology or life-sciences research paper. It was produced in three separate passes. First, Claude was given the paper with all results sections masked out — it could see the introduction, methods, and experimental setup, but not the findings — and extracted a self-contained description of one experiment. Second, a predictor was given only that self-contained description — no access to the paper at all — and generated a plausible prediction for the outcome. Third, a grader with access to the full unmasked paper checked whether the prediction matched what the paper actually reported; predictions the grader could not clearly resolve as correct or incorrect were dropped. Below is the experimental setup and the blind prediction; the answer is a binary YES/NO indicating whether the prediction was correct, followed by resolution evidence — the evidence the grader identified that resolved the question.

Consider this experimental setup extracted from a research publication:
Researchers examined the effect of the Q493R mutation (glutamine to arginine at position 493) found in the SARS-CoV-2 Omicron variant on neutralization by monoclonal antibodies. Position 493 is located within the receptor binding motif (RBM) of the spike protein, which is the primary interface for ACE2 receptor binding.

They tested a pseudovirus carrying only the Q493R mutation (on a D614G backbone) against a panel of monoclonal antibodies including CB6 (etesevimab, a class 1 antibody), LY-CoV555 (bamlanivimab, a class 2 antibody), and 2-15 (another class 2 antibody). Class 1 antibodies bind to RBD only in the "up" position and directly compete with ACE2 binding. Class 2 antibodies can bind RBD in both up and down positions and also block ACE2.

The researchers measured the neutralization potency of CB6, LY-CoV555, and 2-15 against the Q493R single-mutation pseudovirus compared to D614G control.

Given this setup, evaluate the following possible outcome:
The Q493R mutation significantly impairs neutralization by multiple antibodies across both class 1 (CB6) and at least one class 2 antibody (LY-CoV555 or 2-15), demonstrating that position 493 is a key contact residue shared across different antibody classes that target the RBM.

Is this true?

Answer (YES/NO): YES